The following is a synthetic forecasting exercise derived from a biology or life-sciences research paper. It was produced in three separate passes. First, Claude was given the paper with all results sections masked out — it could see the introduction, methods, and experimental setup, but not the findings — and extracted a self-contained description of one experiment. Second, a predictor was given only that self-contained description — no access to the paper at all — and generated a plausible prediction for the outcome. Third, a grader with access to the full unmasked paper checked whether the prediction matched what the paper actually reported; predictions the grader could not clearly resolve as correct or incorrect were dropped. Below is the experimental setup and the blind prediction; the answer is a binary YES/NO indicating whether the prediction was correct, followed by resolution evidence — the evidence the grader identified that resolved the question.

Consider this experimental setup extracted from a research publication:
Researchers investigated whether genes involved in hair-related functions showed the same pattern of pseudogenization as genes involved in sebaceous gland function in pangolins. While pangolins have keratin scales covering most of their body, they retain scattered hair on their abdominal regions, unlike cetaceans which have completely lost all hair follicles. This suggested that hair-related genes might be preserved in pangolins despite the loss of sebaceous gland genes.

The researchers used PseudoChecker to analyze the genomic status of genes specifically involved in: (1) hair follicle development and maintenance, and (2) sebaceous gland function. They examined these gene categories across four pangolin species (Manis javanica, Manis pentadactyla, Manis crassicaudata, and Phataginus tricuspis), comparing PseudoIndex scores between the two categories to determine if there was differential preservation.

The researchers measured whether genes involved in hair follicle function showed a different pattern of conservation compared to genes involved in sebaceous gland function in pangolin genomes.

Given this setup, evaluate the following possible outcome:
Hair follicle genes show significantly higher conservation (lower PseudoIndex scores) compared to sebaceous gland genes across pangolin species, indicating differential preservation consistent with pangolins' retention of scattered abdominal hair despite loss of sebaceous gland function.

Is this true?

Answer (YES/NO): NO